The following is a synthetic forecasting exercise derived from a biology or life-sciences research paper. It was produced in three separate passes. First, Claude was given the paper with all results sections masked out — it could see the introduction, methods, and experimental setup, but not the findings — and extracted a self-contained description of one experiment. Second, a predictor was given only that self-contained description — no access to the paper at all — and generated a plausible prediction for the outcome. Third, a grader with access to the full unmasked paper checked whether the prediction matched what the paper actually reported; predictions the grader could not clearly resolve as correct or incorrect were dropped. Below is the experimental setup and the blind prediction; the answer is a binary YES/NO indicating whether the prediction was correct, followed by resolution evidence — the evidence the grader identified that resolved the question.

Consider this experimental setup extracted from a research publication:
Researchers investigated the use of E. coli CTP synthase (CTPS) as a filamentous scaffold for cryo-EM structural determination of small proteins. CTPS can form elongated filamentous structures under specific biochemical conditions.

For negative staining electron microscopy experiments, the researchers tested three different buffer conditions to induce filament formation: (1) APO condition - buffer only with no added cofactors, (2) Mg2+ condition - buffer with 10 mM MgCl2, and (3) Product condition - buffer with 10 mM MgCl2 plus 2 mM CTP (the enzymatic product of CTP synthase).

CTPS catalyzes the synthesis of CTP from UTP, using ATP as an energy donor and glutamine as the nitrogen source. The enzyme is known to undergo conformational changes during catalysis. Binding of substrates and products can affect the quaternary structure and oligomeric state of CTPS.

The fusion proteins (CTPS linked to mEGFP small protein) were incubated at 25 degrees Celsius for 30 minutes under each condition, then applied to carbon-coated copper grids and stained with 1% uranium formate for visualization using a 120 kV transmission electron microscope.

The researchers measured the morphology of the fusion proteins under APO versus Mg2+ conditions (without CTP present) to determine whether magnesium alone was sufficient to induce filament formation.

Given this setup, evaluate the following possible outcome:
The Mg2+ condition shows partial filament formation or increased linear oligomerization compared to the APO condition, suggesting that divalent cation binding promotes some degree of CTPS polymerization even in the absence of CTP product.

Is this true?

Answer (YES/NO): NO